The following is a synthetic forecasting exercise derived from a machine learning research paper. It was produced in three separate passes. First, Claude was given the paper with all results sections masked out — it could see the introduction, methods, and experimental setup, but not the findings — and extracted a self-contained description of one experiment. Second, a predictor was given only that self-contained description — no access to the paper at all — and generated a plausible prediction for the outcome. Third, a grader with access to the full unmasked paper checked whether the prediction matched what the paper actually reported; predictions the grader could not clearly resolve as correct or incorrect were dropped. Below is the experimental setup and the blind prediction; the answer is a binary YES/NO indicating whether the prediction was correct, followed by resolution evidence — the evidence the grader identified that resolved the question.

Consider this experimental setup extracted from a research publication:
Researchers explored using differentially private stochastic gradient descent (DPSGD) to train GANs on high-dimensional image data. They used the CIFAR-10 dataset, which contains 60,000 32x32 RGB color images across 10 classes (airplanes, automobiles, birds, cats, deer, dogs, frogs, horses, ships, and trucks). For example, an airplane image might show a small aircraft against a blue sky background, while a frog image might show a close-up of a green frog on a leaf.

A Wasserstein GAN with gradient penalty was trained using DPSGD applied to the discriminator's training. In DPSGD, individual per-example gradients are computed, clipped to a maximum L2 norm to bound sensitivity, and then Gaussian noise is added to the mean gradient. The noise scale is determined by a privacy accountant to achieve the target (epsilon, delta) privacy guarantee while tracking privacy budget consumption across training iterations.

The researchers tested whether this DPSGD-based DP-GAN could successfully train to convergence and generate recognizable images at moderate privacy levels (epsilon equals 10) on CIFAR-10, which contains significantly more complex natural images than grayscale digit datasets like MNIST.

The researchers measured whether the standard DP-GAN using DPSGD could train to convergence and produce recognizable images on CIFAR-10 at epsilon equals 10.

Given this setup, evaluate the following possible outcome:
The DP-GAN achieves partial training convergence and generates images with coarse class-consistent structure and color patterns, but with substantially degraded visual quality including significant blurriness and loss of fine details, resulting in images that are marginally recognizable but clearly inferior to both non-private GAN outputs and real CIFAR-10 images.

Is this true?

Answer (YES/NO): NO